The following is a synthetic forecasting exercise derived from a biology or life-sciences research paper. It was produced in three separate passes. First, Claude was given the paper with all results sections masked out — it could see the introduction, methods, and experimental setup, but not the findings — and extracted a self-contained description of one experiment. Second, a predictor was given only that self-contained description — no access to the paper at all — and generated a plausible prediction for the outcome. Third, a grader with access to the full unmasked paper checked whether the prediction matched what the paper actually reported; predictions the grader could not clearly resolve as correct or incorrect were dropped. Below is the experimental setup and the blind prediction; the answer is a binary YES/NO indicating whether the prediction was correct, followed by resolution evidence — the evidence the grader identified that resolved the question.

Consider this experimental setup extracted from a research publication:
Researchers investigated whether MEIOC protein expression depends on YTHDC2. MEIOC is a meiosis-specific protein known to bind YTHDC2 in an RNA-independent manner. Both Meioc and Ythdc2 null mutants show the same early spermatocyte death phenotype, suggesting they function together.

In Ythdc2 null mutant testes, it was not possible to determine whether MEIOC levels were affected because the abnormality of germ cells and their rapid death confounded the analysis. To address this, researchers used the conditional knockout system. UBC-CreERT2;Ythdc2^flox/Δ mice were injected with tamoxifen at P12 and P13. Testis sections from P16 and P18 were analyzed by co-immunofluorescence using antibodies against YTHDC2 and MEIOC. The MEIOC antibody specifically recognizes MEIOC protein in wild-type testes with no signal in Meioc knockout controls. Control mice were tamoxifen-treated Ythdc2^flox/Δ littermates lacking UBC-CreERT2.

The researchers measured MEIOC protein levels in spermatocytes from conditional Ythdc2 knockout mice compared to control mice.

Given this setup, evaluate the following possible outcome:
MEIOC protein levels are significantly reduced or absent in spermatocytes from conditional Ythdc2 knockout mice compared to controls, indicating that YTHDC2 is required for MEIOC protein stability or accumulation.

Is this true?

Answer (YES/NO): NO